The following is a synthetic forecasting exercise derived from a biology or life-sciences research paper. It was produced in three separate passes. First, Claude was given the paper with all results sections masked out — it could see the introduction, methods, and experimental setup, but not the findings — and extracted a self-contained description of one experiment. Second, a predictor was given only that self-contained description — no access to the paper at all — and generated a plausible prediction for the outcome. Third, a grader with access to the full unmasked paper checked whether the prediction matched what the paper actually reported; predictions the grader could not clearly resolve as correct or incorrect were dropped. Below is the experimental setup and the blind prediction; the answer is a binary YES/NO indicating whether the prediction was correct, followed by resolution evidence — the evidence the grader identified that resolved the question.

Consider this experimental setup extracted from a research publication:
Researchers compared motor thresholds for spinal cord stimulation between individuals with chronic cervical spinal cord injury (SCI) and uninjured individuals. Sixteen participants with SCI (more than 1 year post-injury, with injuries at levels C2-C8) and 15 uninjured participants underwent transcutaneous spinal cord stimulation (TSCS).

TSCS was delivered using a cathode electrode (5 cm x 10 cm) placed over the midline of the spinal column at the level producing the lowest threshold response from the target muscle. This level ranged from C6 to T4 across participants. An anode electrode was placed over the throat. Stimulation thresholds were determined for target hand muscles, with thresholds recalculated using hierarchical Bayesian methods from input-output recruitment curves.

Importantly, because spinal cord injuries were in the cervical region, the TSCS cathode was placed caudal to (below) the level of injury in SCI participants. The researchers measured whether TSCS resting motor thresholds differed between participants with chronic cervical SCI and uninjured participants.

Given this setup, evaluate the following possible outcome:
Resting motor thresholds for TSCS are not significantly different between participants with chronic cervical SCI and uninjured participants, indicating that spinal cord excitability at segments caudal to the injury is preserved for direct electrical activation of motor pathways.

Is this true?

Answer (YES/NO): YES